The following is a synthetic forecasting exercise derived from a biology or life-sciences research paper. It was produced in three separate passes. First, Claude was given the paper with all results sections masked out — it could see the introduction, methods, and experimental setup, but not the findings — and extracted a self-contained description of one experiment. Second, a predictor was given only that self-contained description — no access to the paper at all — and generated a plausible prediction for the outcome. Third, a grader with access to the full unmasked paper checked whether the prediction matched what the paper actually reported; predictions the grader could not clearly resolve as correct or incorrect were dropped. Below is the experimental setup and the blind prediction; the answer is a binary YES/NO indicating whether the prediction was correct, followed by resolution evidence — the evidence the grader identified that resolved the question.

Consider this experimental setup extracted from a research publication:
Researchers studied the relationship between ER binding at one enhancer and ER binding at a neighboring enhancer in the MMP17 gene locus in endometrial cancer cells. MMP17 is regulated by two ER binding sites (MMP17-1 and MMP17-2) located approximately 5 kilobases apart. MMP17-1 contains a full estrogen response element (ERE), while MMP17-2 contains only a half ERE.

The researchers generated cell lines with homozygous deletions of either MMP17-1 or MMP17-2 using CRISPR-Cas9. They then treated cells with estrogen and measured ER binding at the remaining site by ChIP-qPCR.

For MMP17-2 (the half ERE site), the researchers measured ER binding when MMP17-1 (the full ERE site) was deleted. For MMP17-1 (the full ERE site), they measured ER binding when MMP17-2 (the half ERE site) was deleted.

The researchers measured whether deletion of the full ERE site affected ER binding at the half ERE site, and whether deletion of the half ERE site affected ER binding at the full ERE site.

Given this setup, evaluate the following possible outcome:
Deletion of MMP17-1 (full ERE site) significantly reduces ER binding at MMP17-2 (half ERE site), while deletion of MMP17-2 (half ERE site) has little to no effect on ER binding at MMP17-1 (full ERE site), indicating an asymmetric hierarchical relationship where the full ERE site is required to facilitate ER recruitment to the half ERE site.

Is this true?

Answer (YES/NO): YES